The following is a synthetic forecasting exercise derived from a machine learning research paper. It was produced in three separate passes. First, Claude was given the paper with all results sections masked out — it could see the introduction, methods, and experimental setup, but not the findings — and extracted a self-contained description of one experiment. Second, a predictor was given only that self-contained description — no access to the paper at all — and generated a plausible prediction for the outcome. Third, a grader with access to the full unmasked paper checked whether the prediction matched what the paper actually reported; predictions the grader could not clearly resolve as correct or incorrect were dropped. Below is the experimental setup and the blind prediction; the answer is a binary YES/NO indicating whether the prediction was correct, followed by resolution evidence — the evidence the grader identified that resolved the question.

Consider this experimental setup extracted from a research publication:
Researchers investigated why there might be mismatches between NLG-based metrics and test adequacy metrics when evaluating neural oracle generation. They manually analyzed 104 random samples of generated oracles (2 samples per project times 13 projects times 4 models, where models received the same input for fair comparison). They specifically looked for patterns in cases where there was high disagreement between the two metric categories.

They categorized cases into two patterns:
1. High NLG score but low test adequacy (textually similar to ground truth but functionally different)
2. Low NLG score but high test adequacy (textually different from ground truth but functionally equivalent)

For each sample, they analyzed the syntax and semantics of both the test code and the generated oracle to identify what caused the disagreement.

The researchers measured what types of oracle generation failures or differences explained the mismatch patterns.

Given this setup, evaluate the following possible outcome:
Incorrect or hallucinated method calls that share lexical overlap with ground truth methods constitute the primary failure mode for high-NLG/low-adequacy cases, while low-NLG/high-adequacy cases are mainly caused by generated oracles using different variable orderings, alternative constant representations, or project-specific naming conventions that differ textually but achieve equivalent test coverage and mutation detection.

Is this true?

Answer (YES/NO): NO